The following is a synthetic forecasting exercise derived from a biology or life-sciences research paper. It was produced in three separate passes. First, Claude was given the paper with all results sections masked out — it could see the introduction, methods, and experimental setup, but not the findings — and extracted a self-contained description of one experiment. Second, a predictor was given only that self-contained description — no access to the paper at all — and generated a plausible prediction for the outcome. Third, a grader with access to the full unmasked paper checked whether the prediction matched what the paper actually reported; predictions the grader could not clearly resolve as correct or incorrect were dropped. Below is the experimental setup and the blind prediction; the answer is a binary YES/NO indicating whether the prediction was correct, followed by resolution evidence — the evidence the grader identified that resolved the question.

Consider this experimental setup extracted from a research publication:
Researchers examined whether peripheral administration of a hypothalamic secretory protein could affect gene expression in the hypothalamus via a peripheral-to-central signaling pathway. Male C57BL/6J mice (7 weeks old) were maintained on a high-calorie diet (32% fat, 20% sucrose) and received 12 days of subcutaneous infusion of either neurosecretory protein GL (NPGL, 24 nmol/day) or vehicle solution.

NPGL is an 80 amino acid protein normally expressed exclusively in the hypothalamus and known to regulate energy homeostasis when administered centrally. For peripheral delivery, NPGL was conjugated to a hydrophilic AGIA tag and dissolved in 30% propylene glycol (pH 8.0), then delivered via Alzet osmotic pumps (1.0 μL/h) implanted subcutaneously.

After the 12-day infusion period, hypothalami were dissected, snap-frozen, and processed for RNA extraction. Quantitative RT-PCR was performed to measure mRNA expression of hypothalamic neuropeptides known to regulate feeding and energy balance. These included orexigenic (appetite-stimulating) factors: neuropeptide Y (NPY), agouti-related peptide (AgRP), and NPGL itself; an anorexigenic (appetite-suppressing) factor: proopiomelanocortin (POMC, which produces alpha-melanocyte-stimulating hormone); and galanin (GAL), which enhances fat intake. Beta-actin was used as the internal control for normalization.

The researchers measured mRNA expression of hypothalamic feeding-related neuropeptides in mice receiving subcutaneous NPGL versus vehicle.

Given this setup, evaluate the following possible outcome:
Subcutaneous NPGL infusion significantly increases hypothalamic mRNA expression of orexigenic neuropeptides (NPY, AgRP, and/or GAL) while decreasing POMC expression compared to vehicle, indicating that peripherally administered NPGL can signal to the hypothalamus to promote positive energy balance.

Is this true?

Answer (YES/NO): NO